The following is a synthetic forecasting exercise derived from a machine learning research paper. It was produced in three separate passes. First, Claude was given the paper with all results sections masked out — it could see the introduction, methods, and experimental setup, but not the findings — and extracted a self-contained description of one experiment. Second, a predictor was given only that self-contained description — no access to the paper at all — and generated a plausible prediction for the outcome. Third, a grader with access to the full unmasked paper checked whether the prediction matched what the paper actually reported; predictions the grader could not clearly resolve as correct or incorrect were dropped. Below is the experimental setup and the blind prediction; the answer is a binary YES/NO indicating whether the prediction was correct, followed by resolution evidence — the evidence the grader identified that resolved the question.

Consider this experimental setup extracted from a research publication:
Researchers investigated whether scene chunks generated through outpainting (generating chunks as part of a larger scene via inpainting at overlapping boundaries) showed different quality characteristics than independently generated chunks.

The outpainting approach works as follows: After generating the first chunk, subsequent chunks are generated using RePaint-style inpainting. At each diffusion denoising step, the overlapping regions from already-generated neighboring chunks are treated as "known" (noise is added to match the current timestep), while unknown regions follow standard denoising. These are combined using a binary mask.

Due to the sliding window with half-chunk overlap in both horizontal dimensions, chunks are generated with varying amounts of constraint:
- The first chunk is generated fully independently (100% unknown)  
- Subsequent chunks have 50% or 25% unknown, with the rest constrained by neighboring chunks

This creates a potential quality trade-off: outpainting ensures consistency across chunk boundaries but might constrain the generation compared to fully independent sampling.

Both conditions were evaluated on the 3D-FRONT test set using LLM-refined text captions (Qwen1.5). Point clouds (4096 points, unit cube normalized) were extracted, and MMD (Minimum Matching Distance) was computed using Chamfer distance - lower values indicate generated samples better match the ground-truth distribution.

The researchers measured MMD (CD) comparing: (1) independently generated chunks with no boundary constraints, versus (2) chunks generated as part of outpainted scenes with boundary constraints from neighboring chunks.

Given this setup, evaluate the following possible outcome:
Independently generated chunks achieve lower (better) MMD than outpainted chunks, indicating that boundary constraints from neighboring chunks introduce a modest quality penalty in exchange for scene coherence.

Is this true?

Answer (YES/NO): YES